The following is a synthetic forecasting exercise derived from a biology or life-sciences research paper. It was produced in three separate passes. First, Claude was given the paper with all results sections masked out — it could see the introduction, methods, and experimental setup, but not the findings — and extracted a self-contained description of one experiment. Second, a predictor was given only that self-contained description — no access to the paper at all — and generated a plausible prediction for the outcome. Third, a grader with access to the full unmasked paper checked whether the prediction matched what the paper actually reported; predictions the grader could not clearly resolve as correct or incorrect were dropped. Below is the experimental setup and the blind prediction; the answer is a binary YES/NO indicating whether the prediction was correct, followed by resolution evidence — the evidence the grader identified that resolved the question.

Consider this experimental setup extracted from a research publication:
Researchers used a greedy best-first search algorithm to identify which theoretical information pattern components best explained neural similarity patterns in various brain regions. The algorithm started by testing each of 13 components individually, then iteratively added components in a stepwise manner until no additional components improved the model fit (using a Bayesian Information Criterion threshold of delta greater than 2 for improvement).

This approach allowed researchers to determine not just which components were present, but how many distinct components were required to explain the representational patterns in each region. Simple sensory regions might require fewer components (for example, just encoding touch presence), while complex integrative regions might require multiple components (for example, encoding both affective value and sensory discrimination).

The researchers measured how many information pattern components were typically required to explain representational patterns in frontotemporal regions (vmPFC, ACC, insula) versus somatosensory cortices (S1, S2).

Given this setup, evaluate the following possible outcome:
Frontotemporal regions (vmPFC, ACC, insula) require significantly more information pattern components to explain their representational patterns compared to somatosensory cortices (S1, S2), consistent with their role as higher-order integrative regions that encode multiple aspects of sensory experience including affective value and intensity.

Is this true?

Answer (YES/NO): NO